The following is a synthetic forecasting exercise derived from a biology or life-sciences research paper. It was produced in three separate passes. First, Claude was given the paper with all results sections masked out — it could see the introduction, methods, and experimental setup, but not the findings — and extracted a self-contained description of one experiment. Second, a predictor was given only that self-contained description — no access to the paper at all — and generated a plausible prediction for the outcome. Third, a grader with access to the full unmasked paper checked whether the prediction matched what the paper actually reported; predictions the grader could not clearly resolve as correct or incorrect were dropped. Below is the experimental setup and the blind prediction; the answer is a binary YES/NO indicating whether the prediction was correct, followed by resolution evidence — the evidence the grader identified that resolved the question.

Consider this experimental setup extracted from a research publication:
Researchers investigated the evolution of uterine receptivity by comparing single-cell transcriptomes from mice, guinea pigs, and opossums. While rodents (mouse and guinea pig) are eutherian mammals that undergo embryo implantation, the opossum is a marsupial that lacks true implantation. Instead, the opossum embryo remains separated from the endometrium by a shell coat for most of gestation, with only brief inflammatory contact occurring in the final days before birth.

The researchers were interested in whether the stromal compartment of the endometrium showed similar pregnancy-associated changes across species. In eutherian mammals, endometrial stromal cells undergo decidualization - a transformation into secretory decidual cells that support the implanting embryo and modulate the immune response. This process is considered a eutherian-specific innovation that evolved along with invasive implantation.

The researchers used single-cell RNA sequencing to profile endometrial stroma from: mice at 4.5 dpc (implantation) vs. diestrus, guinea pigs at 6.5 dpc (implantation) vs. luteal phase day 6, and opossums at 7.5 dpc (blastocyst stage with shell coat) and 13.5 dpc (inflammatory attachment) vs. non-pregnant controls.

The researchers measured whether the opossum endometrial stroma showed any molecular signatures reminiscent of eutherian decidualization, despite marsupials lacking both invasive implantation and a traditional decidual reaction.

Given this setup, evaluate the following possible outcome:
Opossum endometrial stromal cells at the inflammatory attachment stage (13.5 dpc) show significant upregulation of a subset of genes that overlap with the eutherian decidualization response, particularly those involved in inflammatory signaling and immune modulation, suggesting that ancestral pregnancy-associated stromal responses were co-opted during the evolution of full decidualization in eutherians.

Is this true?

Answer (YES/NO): NO